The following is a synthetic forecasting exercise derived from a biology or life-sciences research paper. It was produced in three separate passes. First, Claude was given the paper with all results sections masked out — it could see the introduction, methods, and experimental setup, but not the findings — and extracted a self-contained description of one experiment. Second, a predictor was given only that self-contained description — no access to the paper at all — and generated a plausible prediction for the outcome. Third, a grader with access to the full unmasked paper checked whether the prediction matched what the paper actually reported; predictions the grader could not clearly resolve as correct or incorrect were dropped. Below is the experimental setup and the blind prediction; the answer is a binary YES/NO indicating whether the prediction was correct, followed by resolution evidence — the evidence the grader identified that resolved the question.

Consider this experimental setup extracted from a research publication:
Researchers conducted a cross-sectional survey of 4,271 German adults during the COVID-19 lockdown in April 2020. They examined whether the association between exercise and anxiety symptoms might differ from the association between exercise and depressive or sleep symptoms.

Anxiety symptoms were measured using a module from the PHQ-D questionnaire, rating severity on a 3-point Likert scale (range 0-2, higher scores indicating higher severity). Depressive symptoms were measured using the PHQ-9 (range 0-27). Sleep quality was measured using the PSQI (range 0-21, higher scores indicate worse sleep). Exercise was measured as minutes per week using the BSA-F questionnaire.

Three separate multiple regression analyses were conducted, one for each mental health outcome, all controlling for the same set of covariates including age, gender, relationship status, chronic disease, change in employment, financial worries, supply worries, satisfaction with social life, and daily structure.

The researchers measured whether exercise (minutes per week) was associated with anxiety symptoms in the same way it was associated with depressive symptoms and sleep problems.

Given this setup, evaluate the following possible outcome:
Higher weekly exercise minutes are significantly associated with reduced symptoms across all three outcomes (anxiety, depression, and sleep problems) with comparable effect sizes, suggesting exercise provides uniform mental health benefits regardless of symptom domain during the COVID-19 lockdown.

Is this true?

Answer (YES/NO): NO